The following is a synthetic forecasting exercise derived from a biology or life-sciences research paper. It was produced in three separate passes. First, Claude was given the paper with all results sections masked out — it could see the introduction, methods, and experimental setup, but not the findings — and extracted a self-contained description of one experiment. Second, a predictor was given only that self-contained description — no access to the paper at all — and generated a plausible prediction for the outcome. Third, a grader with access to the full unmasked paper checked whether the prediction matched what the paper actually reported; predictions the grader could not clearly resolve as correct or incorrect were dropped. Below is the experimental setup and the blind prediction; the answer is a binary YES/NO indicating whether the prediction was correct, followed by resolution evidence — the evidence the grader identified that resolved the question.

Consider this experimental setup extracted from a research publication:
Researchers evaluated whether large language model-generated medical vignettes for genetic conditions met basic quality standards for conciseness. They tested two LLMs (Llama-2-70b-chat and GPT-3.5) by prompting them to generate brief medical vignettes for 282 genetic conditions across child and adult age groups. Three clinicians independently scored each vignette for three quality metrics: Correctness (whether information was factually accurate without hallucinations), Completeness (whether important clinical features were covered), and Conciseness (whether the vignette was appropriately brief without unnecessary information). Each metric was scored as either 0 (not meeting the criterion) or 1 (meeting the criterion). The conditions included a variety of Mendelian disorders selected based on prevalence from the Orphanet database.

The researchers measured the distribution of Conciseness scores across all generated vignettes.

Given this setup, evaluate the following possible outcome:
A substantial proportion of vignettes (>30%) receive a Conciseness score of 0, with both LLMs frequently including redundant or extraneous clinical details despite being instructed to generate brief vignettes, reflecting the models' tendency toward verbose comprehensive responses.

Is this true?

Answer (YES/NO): NO